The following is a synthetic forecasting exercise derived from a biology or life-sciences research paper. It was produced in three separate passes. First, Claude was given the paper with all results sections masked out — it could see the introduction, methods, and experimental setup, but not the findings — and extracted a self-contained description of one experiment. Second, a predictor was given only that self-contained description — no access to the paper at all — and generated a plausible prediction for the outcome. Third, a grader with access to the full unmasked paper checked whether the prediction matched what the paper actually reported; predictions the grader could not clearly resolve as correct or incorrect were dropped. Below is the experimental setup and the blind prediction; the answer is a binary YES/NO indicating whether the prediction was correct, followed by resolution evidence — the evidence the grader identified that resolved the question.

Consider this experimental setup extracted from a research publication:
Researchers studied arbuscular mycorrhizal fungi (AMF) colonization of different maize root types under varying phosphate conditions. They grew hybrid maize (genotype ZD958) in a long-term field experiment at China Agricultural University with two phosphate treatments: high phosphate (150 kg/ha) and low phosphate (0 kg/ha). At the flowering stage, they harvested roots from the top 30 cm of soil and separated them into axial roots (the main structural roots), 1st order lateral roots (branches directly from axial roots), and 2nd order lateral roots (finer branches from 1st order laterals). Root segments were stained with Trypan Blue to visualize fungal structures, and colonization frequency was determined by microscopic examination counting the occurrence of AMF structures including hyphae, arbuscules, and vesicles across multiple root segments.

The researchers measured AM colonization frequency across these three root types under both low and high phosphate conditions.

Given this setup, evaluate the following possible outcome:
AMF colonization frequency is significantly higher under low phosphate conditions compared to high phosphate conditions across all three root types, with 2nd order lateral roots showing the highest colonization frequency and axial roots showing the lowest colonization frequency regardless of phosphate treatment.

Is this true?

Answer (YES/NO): NO